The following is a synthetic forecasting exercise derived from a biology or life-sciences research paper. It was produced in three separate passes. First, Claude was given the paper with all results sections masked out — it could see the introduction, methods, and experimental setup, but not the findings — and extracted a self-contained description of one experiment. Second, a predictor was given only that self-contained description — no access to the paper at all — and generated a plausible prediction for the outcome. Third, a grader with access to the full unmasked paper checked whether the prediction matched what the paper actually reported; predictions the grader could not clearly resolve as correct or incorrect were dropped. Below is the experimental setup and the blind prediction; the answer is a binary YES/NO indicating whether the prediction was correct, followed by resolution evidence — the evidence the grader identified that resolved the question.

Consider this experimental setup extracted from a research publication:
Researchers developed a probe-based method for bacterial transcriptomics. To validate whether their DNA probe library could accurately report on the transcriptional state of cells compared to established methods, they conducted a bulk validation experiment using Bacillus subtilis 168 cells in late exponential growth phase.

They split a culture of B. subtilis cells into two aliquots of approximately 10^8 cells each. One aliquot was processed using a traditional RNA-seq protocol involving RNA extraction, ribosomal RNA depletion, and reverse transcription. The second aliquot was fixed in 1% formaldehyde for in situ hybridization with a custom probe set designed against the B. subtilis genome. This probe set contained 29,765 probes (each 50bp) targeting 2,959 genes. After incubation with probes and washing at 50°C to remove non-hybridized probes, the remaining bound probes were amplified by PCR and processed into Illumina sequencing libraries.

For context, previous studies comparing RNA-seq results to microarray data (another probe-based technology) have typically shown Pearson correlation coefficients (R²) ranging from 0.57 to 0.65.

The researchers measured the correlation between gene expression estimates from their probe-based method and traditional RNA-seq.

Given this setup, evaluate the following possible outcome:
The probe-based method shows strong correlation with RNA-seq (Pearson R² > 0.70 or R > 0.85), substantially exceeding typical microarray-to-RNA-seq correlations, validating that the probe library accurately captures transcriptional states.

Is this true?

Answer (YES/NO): NO